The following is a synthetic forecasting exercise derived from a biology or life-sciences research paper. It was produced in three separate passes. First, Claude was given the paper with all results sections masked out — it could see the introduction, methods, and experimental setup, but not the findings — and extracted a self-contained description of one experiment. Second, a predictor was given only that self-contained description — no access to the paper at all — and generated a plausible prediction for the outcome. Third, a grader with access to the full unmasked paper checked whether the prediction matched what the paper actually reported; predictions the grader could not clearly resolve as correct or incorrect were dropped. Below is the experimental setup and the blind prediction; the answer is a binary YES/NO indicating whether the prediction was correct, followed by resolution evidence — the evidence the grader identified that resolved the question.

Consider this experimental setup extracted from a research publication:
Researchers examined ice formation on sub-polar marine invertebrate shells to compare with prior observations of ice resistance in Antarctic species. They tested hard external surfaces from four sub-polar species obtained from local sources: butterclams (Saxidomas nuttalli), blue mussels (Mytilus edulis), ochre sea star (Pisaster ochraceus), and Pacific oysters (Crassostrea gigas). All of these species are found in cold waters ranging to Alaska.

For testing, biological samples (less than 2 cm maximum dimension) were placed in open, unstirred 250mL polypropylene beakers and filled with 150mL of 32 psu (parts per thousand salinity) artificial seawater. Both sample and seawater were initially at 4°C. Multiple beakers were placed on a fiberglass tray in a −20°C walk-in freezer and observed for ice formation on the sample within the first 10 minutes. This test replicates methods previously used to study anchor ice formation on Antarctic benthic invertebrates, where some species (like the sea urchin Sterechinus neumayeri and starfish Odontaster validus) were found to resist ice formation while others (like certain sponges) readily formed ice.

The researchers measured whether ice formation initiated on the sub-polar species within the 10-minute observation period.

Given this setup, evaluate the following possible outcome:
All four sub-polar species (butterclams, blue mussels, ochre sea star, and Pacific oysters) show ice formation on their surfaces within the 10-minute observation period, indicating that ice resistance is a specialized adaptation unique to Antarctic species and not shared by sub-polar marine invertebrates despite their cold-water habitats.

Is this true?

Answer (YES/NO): YES